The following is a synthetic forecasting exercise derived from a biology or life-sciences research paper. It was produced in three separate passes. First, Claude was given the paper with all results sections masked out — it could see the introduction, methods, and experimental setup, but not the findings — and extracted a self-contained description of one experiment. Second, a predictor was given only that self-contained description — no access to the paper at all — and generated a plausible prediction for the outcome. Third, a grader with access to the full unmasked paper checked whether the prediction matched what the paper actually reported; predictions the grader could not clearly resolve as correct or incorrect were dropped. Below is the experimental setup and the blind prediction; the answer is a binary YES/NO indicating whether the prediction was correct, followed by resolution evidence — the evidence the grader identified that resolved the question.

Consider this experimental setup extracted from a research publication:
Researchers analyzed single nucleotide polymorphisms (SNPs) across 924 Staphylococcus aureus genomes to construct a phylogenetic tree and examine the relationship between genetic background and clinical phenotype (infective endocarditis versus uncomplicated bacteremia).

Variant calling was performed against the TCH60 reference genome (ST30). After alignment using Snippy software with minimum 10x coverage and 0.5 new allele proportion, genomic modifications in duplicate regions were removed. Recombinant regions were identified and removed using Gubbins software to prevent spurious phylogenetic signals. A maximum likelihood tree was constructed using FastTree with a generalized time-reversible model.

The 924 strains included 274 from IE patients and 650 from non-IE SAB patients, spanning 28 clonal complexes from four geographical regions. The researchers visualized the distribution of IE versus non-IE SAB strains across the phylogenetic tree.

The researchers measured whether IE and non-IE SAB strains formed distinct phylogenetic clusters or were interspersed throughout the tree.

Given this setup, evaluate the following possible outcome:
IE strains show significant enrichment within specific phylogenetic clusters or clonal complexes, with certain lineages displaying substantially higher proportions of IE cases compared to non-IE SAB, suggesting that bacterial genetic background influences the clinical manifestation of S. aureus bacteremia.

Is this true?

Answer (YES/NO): NO